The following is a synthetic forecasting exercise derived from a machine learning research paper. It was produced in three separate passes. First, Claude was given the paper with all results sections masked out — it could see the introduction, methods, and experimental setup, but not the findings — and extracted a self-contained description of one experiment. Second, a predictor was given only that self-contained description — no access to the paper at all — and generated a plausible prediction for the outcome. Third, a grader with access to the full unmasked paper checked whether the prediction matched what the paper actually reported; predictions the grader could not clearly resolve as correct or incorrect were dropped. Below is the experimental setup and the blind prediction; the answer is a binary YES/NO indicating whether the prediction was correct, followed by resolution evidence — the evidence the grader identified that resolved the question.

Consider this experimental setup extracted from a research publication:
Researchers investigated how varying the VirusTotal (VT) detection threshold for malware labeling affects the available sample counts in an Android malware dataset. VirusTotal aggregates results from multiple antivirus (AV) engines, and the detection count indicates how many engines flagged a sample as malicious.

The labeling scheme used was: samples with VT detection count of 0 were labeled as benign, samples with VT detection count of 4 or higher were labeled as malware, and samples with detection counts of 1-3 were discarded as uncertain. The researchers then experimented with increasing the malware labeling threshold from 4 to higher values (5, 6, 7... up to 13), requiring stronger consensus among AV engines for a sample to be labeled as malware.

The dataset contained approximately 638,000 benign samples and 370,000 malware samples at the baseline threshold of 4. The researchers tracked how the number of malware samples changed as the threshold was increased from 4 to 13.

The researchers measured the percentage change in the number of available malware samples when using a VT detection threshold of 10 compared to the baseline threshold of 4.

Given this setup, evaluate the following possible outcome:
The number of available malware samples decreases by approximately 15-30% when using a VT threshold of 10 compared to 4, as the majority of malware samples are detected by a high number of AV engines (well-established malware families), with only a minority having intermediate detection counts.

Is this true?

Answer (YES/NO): NO